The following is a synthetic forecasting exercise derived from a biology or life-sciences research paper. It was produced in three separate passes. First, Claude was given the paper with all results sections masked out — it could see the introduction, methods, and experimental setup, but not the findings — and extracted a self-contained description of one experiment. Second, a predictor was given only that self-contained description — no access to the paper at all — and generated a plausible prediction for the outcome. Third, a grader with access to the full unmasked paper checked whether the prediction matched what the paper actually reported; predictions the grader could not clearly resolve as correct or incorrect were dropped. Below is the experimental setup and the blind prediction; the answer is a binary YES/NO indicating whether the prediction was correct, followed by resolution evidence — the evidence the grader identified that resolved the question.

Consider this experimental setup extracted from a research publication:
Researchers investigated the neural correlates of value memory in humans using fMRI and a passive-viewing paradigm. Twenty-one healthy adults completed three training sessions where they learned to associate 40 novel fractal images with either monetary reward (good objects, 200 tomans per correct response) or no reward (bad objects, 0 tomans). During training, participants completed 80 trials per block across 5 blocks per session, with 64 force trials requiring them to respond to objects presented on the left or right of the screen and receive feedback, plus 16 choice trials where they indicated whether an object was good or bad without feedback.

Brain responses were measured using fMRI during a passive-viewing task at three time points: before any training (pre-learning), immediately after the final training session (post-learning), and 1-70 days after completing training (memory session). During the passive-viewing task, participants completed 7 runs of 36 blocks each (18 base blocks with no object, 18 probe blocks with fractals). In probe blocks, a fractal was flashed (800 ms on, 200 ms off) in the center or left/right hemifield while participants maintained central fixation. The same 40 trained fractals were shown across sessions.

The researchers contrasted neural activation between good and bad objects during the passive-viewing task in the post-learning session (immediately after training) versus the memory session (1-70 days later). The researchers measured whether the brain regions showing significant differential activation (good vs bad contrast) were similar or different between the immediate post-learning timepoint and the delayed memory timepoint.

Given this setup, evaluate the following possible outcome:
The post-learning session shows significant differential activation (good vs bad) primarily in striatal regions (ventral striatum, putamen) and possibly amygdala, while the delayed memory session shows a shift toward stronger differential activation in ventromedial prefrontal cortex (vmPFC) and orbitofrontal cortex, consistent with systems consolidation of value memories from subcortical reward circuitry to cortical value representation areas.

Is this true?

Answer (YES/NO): NO